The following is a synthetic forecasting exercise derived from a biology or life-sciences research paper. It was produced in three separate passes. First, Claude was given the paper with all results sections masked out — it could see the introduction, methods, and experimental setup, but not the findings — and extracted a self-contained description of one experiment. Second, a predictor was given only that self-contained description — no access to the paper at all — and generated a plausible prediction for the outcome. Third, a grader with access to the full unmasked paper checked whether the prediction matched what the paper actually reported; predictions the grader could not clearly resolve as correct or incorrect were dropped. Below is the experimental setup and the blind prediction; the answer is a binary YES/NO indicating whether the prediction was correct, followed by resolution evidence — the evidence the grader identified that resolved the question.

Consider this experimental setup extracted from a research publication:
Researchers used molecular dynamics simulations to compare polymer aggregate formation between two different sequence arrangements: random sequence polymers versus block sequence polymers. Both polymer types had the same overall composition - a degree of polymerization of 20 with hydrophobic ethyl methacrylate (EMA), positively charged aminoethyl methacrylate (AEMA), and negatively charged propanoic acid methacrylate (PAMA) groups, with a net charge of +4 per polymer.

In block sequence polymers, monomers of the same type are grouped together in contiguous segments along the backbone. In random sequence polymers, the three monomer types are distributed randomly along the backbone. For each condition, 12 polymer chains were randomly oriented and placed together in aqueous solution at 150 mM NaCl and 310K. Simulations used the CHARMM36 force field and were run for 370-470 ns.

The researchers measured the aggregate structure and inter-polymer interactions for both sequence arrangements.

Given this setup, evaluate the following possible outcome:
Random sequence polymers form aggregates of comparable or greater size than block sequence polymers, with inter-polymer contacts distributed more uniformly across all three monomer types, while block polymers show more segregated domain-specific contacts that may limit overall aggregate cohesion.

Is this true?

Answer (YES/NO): NO